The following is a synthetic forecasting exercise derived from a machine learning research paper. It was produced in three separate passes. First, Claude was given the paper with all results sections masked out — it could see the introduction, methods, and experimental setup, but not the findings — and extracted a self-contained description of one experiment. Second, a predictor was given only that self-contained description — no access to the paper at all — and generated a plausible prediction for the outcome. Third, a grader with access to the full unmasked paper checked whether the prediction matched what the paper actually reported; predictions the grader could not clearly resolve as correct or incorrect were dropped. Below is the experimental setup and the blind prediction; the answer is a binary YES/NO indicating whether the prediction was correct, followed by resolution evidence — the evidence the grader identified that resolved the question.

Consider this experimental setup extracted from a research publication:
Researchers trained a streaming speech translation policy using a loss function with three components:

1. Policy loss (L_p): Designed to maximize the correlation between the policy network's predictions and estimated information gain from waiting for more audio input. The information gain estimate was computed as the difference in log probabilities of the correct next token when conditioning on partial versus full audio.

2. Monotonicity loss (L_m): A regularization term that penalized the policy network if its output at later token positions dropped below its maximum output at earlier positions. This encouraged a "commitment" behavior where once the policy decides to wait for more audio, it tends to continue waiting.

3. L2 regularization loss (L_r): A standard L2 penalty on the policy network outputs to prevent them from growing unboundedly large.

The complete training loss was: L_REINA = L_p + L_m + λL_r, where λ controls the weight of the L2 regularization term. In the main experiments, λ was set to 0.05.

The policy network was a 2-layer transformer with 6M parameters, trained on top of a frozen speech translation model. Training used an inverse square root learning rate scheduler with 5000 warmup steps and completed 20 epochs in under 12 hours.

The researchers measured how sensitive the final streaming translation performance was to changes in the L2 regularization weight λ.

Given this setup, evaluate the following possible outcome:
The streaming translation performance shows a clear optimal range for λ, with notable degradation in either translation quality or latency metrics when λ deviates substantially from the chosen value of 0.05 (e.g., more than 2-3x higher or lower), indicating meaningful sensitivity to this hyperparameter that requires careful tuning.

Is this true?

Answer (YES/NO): NO